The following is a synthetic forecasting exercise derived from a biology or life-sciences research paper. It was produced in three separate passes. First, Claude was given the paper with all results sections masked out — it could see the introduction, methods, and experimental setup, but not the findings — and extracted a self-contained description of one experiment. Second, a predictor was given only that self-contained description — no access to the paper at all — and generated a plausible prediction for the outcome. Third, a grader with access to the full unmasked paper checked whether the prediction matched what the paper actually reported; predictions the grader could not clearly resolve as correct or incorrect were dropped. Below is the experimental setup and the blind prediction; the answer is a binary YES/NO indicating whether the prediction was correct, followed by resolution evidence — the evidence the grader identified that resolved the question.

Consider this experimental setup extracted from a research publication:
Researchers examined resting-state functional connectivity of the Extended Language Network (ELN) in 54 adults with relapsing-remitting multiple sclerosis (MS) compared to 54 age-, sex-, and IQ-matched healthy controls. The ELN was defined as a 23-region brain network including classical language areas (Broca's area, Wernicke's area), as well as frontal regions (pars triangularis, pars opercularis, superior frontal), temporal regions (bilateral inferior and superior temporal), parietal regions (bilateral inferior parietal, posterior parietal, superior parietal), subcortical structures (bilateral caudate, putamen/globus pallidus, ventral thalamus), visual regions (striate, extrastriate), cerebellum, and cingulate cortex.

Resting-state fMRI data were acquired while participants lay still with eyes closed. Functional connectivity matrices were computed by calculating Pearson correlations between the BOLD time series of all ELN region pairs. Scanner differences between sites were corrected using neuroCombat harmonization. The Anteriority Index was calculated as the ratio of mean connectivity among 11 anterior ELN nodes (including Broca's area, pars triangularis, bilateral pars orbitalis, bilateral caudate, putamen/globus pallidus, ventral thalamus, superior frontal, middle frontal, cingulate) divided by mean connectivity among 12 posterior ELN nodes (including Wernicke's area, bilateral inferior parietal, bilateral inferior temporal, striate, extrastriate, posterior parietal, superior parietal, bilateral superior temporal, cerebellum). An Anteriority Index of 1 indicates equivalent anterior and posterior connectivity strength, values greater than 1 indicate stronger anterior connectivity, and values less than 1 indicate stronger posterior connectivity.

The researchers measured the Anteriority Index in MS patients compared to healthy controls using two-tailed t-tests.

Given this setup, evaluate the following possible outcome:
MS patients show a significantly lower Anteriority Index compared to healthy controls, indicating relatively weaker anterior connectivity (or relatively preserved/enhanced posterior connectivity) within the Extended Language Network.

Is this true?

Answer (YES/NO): NO